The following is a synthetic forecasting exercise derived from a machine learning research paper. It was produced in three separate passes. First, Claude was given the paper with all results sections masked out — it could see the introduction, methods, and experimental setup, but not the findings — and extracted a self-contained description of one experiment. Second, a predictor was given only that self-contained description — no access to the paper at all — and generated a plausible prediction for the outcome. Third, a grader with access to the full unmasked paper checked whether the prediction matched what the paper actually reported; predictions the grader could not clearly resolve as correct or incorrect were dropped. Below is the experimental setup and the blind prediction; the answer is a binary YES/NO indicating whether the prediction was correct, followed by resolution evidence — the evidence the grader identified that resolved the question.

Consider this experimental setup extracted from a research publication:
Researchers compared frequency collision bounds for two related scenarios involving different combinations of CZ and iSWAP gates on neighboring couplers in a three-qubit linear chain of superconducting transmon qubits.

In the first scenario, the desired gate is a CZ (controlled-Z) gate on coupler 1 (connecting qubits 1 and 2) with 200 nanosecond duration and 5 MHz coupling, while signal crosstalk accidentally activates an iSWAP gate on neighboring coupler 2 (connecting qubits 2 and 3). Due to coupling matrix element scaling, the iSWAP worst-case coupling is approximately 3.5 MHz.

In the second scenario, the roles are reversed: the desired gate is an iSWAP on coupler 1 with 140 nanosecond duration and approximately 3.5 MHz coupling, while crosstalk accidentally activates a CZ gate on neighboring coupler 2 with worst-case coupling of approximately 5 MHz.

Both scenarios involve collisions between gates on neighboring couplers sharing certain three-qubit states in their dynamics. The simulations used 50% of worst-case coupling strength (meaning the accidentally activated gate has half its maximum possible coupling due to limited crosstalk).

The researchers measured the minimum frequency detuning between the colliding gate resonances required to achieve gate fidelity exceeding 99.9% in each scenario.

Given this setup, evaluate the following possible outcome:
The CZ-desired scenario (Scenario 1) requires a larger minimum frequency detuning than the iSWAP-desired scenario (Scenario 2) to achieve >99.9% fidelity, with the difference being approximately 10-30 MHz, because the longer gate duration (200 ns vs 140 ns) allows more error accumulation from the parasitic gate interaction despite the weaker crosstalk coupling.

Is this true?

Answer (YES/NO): NO